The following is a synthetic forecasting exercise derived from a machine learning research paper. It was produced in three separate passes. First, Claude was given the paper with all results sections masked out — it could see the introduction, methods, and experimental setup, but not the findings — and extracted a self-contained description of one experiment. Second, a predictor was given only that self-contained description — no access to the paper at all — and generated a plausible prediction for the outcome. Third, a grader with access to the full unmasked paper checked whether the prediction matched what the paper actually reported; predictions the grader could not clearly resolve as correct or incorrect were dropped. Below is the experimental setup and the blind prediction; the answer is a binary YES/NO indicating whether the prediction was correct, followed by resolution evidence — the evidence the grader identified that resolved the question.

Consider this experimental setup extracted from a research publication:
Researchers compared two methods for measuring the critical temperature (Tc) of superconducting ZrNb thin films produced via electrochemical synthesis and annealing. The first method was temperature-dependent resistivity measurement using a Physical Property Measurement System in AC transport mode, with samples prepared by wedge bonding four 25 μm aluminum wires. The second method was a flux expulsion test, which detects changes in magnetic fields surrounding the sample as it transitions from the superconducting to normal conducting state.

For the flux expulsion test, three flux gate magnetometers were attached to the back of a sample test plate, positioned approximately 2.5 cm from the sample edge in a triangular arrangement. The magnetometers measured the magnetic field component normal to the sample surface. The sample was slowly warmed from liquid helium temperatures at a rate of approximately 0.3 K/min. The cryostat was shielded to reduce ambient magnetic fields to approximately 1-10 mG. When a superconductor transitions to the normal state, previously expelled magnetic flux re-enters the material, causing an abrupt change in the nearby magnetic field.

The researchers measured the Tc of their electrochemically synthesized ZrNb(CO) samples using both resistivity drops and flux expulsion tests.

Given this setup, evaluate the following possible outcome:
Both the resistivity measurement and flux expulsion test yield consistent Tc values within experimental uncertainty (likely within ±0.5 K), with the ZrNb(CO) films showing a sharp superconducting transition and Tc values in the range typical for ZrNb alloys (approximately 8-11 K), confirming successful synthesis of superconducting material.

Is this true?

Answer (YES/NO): NO